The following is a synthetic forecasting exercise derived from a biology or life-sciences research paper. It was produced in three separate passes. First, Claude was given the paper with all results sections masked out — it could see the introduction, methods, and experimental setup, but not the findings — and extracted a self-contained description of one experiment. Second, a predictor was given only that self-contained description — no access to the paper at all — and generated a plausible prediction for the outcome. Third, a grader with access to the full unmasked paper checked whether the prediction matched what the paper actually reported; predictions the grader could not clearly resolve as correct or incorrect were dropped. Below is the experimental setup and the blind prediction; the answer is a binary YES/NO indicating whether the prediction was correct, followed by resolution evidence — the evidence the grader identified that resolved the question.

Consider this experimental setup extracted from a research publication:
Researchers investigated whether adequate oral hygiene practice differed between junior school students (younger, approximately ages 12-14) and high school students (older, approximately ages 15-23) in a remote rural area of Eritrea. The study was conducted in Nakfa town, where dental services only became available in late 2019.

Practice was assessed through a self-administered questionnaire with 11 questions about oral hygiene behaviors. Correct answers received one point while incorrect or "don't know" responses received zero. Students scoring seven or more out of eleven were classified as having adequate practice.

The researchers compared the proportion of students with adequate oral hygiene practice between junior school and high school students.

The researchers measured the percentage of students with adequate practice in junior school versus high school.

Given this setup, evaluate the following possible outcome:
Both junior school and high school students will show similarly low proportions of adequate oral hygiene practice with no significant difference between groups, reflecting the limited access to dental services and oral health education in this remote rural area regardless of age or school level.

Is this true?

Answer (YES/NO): NO